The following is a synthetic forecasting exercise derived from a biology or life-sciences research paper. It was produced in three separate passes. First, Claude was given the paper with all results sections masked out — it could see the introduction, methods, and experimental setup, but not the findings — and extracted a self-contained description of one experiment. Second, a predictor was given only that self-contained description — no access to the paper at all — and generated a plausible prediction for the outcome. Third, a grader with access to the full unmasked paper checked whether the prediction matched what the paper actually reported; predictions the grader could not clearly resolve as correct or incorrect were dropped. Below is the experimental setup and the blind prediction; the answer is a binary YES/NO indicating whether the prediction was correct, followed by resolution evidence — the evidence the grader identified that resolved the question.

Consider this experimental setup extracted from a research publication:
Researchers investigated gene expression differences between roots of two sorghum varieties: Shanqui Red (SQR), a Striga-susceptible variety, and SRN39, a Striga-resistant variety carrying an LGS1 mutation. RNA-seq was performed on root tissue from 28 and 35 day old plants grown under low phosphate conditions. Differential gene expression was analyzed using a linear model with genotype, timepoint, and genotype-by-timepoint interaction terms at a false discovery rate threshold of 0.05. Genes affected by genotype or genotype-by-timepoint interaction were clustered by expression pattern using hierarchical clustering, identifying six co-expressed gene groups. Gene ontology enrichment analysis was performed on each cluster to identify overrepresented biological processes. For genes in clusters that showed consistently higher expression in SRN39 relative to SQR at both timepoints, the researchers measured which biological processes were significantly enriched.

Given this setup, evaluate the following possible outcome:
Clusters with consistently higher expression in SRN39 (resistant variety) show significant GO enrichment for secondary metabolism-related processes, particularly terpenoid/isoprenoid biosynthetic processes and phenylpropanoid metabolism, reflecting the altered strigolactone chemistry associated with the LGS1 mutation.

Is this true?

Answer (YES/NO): NO